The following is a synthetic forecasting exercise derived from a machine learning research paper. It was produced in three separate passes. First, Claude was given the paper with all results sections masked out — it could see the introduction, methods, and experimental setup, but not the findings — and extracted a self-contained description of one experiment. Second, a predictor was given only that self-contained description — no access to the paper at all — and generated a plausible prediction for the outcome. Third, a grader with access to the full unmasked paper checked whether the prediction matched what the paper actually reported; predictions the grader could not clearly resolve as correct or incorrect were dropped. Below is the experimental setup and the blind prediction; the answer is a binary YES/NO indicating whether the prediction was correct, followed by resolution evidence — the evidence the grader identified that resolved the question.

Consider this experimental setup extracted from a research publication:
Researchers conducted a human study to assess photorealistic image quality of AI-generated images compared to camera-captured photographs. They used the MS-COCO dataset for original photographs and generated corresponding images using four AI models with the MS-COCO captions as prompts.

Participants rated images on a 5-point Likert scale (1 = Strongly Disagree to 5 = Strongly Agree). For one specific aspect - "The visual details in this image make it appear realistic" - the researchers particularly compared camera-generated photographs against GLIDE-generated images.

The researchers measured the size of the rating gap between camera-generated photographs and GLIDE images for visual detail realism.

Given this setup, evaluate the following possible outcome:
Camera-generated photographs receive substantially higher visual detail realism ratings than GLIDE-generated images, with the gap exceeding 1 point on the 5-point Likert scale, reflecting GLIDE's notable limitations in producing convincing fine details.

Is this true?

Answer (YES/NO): YES